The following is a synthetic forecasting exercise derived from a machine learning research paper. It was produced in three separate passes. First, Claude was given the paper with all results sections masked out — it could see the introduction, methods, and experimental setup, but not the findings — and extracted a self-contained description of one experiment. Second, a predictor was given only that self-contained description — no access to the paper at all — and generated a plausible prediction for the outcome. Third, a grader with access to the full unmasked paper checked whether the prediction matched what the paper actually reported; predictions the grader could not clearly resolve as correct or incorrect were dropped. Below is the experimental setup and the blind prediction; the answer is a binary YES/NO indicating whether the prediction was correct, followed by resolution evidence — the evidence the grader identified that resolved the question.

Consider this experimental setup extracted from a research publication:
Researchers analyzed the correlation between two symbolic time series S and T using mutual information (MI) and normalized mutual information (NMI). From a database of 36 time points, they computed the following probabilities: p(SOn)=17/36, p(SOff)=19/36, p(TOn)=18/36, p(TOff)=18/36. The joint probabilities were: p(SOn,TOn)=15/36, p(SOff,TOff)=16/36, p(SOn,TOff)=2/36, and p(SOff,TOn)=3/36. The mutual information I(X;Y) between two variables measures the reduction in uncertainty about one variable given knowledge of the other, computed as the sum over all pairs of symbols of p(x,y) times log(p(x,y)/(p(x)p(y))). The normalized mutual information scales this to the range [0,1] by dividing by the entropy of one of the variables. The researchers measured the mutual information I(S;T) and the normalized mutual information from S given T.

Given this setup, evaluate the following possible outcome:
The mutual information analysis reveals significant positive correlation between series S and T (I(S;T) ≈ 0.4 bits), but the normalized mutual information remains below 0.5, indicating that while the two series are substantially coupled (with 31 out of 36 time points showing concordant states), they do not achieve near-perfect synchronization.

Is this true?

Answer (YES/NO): NO